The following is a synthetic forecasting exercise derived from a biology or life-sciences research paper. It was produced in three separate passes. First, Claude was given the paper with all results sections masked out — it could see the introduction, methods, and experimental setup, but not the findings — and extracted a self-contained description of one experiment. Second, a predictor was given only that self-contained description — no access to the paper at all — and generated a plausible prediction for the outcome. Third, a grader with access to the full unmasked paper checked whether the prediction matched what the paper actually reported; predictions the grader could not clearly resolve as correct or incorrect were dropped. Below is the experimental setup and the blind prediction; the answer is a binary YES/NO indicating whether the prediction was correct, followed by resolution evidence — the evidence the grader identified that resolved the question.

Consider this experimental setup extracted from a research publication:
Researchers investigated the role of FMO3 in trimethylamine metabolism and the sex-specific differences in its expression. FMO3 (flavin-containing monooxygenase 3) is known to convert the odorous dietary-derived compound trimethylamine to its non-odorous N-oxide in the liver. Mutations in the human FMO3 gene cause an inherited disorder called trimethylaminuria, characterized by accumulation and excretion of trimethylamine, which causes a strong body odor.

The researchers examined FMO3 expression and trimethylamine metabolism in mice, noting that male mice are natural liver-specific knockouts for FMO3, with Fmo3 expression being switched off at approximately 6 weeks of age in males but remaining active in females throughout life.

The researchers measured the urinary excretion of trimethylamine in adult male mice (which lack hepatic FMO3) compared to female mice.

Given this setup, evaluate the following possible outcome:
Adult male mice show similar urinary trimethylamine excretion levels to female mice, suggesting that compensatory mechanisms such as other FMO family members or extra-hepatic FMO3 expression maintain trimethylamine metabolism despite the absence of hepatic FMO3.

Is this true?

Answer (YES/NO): NO